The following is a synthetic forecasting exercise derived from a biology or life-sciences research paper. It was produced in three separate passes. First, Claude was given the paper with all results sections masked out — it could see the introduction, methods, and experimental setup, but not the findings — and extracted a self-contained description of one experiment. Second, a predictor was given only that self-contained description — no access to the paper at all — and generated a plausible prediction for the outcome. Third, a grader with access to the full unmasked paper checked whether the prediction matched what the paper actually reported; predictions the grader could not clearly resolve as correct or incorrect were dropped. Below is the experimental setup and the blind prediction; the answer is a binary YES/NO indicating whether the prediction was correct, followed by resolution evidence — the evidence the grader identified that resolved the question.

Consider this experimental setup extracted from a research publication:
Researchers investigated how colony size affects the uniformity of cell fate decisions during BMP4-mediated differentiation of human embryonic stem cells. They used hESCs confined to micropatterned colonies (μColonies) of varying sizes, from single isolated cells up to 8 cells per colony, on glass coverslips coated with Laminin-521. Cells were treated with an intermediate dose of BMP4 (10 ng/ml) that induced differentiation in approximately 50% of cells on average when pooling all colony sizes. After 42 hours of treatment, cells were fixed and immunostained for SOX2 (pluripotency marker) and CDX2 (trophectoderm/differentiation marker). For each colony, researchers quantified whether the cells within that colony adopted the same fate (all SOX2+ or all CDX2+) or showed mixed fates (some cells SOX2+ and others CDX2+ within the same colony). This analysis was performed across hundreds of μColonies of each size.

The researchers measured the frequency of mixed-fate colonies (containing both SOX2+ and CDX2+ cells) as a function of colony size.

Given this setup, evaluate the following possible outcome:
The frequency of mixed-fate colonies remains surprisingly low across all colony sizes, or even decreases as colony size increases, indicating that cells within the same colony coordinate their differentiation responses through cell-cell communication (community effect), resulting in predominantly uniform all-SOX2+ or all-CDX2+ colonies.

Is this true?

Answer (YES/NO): YES